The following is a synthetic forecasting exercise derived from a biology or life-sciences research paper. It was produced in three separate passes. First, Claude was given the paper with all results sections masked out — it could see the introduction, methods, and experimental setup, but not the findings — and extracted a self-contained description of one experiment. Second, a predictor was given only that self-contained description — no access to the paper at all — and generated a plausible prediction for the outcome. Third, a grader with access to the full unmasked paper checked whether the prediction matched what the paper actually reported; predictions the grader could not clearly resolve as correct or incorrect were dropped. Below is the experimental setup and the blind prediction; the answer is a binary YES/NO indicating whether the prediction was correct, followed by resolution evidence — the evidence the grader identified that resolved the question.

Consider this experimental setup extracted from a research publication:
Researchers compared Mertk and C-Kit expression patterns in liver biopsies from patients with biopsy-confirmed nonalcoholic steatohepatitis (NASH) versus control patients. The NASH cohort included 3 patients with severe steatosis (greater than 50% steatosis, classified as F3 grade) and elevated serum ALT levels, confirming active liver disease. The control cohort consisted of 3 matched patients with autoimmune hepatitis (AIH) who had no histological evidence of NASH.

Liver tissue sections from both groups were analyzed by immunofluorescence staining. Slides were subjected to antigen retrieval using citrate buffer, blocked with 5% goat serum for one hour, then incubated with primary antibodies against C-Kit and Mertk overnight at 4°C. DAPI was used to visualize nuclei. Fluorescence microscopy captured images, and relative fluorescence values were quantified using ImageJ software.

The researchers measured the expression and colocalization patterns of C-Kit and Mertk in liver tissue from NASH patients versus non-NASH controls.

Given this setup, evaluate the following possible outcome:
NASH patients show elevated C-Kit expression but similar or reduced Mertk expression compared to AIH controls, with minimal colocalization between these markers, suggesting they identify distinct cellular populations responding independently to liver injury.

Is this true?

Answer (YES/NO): NO